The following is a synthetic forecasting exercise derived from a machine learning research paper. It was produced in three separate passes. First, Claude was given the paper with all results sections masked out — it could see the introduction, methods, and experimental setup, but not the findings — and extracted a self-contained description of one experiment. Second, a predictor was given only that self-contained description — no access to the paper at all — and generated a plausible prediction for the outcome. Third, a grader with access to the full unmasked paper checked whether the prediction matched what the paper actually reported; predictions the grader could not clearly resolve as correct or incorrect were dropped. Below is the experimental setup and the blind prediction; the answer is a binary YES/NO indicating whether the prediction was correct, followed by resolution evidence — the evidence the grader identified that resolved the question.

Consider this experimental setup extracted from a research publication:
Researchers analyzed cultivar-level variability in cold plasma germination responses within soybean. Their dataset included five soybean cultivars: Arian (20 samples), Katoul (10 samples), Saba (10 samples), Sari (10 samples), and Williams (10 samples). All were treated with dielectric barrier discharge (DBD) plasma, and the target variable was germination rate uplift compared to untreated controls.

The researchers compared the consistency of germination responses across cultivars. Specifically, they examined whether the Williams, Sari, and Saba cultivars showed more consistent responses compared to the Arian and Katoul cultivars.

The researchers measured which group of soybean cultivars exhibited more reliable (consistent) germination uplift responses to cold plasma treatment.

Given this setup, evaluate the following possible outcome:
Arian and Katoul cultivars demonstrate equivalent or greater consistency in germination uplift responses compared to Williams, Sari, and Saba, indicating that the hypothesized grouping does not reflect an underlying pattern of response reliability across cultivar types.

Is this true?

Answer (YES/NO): NO